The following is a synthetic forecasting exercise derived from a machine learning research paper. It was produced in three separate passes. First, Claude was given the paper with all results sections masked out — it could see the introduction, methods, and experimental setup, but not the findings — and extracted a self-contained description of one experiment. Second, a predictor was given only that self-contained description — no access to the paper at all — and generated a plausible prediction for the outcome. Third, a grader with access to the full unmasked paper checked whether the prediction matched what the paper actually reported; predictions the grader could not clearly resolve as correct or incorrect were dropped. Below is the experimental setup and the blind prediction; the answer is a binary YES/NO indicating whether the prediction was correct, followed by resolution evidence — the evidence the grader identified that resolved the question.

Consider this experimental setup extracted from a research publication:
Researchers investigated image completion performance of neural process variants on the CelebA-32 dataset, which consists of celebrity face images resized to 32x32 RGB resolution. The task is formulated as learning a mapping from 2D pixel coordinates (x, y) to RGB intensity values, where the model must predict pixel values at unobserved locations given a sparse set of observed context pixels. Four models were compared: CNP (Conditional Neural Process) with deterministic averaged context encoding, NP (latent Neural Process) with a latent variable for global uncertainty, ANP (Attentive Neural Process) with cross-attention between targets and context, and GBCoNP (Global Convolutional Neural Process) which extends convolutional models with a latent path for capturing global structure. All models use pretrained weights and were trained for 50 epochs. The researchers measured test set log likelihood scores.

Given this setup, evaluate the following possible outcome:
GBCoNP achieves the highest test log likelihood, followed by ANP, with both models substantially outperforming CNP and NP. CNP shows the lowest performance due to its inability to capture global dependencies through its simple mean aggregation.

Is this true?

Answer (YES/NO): NO